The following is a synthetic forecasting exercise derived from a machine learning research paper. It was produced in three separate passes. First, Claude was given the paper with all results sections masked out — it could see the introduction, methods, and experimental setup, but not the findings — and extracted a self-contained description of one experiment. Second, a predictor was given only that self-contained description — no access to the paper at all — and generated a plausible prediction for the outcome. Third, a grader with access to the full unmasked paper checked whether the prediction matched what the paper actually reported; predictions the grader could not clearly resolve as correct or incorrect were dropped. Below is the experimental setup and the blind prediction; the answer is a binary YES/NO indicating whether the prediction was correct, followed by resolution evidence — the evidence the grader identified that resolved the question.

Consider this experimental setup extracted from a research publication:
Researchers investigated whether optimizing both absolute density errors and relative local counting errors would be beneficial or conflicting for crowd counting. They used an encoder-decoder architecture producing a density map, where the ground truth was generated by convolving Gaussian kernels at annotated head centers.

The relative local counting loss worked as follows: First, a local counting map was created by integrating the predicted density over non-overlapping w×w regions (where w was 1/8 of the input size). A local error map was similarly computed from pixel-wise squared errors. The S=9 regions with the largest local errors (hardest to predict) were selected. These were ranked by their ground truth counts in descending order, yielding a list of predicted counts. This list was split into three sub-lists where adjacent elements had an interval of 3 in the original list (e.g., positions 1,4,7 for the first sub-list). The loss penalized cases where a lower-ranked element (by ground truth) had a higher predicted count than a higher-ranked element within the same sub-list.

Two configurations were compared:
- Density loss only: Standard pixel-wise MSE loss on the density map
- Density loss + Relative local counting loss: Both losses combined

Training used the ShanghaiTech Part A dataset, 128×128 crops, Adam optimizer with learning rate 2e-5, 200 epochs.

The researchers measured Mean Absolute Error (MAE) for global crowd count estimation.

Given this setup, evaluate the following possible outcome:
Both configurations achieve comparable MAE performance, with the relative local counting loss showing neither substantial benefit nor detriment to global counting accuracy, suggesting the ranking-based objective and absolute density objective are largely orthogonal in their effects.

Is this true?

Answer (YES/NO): NO